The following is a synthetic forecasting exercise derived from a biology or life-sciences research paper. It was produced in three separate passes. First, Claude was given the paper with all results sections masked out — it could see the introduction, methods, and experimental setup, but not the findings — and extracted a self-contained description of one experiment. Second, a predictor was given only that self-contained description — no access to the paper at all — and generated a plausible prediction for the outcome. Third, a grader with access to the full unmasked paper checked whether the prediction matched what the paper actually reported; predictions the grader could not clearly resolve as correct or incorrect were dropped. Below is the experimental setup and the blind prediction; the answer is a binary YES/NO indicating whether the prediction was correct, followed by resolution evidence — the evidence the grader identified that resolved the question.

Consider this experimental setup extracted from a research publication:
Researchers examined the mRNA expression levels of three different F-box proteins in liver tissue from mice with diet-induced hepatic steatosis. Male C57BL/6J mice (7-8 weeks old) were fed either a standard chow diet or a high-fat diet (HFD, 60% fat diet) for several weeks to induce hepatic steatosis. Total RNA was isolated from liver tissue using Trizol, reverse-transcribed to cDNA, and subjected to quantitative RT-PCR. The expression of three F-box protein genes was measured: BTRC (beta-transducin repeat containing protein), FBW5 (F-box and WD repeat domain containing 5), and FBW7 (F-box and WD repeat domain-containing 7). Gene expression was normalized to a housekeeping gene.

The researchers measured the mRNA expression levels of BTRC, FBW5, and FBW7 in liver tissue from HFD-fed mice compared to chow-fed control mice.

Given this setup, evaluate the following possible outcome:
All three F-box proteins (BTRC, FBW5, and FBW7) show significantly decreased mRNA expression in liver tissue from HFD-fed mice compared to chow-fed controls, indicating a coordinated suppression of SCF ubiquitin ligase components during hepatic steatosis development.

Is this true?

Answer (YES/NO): NO